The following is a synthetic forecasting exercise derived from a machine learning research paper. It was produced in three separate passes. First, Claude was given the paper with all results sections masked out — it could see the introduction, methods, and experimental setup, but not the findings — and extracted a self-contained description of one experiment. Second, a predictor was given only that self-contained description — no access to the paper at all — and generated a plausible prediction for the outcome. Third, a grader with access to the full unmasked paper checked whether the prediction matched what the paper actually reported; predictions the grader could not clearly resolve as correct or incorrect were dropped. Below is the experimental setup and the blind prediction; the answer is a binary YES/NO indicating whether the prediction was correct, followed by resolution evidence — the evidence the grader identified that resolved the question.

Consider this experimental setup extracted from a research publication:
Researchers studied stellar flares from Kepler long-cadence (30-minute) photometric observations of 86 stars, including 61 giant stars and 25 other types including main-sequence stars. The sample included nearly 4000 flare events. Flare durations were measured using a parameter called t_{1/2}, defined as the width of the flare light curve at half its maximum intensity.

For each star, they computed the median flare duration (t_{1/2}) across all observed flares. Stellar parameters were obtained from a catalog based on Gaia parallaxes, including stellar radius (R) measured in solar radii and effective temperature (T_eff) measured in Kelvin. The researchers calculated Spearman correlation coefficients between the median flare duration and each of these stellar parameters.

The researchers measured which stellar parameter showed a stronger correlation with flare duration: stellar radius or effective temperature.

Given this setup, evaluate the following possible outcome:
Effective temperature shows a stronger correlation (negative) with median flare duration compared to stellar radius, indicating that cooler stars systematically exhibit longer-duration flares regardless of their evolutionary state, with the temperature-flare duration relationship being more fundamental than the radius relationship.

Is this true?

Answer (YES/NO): NO